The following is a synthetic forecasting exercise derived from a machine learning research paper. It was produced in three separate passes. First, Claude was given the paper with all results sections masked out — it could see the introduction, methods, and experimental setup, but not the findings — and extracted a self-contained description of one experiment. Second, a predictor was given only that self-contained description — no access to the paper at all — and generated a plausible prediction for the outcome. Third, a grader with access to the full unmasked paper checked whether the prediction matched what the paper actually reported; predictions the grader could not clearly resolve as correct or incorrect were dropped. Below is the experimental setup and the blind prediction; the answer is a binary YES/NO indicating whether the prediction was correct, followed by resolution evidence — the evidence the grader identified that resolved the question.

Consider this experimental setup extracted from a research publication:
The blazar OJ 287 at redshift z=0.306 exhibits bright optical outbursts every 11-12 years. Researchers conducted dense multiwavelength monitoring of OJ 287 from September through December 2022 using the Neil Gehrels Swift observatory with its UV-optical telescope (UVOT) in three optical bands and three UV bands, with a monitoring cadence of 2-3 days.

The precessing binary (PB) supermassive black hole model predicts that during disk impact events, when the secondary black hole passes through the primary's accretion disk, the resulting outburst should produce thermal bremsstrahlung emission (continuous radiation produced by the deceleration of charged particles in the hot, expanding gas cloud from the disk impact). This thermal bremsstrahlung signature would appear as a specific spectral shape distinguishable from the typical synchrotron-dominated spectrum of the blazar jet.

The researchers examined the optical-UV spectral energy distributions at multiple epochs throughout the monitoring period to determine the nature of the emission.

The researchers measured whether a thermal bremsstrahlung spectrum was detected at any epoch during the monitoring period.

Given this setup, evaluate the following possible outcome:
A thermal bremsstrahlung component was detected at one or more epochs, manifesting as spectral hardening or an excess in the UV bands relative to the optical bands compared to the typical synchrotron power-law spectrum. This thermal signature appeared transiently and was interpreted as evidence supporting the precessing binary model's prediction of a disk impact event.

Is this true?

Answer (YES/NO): NO